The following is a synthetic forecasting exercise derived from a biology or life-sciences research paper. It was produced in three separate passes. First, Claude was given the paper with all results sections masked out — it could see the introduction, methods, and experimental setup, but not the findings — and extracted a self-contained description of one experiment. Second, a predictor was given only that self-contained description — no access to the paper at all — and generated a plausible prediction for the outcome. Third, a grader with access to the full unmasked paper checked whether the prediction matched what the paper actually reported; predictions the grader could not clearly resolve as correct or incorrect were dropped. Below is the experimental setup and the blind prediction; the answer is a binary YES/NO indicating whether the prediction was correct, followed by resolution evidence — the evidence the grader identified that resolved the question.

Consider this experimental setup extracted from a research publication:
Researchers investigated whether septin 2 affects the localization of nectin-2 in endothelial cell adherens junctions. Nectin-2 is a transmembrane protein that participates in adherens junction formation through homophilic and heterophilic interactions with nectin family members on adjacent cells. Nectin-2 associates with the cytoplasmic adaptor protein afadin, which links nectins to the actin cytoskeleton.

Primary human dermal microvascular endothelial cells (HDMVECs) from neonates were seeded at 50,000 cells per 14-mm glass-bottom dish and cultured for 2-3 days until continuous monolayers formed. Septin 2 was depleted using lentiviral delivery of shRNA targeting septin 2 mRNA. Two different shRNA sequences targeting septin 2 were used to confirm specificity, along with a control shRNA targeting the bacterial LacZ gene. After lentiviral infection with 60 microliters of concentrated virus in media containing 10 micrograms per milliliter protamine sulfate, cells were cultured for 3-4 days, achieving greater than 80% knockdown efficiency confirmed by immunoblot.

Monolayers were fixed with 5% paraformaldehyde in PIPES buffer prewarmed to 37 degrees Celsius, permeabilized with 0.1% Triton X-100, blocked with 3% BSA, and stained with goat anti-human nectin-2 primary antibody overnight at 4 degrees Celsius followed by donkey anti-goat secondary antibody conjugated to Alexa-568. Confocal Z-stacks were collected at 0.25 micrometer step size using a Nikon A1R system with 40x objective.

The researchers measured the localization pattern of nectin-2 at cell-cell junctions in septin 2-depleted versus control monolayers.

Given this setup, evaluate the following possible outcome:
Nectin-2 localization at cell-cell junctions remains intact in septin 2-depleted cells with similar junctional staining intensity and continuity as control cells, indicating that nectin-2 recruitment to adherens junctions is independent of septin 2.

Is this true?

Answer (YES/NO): NO